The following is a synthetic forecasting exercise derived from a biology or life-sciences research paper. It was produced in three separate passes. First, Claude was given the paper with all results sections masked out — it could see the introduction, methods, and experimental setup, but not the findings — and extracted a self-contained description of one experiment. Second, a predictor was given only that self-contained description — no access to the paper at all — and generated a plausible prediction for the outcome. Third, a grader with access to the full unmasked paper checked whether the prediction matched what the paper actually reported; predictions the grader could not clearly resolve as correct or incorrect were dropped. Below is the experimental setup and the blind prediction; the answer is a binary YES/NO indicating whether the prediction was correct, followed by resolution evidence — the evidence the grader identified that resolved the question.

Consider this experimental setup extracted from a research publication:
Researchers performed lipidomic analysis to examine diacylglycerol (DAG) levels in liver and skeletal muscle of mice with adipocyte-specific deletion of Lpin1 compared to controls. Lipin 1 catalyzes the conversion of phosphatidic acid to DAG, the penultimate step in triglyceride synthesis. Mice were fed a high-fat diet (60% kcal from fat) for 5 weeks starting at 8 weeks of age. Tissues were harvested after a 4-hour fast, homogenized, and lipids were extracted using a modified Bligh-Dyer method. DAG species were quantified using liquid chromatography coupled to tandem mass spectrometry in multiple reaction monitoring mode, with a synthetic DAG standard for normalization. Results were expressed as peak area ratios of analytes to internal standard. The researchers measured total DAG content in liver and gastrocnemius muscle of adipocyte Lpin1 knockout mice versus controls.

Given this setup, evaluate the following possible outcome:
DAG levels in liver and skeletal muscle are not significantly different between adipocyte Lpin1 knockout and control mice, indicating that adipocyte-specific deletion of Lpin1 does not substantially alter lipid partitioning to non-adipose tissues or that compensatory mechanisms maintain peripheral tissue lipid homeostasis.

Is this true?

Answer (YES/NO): NO